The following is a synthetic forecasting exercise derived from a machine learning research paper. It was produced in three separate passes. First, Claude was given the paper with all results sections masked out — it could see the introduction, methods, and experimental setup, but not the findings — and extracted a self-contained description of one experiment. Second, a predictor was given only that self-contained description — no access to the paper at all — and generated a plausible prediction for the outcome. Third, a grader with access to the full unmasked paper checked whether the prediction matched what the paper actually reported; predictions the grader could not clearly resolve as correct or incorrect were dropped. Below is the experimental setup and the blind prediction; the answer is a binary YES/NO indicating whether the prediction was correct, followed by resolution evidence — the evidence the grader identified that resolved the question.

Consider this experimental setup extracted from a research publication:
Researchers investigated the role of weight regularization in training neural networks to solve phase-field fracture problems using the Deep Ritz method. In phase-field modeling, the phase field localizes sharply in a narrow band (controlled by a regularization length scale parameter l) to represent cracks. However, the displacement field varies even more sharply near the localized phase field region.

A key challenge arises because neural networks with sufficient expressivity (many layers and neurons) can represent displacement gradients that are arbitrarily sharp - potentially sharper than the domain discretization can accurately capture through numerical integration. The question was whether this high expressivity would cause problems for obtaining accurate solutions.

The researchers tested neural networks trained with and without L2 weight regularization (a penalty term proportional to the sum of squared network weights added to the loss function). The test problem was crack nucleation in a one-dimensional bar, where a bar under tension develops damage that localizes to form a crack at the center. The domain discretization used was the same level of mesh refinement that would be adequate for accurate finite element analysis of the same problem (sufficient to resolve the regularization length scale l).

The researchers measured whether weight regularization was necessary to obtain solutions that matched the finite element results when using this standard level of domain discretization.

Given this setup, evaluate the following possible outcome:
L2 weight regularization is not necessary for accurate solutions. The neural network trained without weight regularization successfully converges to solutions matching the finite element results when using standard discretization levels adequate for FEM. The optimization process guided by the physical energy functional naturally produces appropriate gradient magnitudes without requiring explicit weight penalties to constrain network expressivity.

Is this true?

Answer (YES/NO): NO